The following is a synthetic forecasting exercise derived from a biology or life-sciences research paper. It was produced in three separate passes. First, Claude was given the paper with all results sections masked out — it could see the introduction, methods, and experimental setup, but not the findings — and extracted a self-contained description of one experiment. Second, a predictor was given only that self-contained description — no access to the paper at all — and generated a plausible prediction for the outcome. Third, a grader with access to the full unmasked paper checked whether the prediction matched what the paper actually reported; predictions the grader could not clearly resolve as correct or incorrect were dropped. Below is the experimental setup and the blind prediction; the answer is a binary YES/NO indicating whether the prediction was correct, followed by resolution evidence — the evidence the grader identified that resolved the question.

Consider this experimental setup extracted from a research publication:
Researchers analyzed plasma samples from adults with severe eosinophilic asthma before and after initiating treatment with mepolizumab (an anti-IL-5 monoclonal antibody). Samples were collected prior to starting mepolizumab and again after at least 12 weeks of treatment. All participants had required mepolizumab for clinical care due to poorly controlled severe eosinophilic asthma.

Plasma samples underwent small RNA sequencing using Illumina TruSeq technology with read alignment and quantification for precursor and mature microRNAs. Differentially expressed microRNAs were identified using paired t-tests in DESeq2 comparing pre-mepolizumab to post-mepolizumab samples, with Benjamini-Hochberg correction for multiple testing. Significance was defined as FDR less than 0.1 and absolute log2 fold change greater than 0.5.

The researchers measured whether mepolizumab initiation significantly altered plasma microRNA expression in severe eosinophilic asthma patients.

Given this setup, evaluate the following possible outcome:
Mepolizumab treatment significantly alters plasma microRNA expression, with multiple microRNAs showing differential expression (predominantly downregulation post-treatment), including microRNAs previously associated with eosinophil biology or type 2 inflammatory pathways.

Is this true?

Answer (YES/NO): NO